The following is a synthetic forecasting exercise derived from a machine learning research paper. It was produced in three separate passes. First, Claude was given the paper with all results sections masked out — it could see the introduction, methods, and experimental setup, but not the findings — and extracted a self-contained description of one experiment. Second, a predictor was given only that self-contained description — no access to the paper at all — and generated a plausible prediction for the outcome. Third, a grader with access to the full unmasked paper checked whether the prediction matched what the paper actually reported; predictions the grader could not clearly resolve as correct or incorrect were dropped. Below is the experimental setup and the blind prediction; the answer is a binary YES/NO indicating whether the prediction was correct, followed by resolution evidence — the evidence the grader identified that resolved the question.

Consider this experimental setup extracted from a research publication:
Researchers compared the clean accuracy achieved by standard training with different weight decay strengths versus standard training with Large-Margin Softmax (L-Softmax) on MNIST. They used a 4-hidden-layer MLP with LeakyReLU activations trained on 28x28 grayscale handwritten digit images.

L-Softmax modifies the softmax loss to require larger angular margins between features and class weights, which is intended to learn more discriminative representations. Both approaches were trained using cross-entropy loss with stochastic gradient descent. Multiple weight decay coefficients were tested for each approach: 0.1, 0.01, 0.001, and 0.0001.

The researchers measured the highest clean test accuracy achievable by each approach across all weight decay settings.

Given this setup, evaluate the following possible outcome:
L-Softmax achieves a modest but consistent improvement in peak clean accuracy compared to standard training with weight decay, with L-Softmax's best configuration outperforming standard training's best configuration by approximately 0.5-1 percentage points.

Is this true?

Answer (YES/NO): NO